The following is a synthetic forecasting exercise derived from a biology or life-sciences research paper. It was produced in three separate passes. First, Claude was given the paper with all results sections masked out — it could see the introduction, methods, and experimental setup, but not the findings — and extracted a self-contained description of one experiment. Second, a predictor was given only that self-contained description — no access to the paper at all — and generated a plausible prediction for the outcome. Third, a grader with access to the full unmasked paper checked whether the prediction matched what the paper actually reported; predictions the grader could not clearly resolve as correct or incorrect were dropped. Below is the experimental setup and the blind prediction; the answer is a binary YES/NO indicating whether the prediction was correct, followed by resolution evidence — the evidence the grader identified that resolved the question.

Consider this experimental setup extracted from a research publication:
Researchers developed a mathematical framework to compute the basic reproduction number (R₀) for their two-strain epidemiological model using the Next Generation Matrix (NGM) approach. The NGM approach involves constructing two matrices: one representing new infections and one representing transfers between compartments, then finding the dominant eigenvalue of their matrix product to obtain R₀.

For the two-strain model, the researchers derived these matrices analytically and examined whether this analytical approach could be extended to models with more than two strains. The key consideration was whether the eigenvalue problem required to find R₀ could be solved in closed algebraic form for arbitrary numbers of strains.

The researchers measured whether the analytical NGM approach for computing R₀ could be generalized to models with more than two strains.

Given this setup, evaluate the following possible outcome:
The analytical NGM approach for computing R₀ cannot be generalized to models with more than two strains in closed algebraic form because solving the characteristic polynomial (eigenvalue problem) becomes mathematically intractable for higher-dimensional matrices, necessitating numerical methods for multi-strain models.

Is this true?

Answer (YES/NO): YES